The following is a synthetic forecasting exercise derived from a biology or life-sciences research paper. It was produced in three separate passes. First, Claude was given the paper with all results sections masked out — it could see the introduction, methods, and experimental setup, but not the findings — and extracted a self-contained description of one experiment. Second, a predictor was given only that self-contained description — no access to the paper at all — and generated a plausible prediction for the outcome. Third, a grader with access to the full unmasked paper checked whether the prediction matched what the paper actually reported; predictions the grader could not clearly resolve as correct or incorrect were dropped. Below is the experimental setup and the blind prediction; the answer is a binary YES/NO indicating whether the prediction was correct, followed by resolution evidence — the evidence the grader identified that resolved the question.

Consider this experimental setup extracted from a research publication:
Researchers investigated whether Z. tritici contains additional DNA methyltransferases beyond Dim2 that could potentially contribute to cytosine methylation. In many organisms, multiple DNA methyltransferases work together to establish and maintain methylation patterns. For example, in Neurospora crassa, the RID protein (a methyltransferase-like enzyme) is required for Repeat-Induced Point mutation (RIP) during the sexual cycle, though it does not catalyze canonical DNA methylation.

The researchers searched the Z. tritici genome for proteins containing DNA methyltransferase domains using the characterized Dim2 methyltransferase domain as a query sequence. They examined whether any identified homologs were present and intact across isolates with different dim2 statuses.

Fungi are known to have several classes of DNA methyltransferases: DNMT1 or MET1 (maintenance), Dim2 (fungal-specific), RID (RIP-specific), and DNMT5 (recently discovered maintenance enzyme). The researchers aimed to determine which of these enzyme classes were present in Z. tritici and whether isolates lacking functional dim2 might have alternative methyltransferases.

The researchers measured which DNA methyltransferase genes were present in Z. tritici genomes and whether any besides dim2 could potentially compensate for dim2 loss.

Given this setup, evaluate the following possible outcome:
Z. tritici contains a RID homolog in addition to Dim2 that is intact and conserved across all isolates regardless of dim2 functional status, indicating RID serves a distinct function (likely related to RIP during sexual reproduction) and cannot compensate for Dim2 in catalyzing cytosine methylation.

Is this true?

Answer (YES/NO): NO